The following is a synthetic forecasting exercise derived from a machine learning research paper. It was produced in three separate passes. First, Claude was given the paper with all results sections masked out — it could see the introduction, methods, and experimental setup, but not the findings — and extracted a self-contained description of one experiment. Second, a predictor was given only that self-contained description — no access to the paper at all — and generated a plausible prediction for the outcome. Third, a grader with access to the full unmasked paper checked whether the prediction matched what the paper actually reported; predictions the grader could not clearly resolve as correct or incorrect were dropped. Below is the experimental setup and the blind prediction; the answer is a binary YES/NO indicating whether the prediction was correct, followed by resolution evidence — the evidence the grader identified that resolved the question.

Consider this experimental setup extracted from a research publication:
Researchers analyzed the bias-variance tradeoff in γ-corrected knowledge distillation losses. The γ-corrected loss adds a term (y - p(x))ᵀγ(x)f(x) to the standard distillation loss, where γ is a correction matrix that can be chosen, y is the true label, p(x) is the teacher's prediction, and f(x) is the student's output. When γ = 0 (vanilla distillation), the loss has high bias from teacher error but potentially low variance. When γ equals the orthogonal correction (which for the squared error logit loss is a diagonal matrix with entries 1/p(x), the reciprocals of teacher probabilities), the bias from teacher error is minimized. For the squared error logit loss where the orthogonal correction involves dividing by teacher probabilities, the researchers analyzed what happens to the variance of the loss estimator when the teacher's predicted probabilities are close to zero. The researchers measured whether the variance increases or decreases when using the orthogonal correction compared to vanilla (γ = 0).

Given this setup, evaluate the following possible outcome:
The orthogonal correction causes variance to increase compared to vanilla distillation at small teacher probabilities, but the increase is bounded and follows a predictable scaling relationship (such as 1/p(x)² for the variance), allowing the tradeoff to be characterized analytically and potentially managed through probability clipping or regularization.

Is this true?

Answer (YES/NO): NO